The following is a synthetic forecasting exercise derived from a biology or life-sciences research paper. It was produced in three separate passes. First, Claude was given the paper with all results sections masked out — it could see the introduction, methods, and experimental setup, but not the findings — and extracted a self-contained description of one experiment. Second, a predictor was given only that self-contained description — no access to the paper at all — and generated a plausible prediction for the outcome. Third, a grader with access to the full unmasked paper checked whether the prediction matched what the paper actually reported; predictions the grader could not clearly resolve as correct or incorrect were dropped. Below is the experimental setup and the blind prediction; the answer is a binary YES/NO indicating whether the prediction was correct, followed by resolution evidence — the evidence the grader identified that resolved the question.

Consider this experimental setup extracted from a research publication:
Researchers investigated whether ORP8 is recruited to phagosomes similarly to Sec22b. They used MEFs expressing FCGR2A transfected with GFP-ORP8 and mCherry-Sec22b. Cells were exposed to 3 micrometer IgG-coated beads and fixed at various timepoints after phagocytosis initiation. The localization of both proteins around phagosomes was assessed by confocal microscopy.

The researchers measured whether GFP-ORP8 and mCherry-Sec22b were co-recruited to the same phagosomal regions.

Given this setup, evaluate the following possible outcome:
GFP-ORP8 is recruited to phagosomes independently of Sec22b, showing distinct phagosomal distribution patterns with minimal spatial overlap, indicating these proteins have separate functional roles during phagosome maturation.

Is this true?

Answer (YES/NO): NO